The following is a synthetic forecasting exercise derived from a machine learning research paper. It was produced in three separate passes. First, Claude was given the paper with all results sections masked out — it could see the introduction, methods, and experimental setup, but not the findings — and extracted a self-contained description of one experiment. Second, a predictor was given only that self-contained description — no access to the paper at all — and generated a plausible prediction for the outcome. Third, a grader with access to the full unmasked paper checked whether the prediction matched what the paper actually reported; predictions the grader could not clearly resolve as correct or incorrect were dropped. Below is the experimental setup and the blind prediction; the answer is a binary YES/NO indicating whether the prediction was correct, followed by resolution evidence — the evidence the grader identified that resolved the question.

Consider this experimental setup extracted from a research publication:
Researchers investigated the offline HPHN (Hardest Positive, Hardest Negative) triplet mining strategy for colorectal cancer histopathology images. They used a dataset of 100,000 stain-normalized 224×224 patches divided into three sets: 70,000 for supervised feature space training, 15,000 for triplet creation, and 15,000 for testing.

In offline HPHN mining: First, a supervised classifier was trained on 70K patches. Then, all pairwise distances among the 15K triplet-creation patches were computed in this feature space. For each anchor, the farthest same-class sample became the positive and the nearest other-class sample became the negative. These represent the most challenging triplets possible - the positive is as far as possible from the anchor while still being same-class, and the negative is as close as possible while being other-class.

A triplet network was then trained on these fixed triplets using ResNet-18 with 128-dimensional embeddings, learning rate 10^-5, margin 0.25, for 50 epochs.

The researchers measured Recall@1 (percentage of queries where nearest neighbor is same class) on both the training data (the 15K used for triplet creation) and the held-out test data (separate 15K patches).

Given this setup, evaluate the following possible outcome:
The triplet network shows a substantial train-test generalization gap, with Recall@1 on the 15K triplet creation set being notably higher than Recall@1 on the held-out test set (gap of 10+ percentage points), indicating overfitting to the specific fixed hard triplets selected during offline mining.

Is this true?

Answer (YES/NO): YES